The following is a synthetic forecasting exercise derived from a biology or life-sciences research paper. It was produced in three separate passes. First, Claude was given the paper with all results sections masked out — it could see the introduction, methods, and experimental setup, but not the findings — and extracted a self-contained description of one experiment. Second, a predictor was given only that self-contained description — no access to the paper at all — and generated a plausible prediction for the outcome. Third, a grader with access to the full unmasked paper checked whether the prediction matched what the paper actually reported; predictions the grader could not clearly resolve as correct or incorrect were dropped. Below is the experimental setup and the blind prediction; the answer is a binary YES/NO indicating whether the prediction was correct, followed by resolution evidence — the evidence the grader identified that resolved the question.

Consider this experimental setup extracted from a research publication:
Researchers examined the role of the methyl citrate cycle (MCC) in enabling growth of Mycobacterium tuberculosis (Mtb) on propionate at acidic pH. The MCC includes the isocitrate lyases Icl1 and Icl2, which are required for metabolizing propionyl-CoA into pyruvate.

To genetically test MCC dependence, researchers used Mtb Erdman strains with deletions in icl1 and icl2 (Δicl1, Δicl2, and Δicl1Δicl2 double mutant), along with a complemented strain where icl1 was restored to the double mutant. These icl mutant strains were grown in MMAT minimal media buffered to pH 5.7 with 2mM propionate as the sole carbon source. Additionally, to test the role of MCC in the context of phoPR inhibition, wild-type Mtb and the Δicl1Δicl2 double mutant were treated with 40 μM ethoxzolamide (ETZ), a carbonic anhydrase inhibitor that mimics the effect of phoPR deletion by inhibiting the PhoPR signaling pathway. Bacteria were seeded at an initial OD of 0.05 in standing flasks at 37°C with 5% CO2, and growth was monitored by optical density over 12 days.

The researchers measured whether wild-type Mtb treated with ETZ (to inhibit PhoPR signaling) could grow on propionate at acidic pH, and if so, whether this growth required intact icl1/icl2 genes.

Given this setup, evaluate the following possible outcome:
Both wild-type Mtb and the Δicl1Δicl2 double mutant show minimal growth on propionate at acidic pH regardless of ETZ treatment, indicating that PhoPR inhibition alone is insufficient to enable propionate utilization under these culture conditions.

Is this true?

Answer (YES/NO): NO